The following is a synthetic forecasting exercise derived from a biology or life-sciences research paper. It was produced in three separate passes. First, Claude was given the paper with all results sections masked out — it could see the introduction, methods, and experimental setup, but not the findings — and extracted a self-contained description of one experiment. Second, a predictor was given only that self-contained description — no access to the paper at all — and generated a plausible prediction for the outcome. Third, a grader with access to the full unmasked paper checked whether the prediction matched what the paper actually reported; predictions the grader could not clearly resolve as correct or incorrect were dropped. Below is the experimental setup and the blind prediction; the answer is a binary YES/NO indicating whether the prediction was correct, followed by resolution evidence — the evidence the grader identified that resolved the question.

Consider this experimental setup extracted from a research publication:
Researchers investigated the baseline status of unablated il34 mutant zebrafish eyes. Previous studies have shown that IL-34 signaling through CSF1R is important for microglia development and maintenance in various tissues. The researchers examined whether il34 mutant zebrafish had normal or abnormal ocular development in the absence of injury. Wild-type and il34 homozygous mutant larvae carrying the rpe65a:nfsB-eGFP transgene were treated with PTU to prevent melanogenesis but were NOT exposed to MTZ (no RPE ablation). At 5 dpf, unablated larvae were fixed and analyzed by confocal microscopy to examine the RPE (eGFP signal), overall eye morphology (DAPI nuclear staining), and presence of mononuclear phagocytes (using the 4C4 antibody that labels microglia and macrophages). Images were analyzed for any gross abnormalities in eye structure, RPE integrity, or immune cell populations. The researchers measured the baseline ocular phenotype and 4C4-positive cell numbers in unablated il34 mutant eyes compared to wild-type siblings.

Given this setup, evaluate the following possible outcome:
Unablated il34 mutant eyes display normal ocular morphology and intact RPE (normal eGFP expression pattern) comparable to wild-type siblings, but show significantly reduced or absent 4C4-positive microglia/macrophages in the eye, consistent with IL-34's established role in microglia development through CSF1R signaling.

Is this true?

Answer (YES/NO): NO